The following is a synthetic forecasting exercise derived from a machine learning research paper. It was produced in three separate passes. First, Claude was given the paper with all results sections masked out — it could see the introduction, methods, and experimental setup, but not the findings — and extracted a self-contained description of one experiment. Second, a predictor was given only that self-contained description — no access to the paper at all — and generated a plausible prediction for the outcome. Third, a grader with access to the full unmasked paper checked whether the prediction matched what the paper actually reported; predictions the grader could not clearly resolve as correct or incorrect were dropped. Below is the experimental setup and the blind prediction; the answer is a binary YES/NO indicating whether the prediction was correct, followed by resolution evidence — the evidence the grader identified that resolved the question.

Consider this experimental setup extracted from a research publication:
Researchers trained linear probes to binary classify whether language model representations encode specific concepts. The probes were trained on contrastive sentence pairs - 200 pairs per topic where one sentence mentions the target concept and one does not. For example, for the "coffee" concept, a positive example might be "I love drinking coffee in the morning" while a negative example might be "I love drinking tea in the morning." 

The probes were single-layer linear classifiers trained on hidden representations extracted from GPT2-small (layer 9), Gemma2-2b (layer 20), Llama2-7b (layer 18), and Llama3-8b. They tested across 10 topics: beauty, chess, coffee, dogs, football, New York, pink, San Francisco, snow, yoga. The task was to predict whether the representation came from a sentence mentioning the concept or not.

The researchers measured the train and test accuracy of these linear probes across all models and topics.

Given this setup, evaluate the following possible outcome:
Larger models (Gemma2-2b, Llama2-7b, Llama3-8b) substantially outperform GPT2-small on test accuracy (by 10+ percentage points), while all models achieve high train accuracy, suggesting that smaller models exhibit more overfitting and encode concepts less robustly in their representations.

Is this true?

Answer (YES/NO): NO